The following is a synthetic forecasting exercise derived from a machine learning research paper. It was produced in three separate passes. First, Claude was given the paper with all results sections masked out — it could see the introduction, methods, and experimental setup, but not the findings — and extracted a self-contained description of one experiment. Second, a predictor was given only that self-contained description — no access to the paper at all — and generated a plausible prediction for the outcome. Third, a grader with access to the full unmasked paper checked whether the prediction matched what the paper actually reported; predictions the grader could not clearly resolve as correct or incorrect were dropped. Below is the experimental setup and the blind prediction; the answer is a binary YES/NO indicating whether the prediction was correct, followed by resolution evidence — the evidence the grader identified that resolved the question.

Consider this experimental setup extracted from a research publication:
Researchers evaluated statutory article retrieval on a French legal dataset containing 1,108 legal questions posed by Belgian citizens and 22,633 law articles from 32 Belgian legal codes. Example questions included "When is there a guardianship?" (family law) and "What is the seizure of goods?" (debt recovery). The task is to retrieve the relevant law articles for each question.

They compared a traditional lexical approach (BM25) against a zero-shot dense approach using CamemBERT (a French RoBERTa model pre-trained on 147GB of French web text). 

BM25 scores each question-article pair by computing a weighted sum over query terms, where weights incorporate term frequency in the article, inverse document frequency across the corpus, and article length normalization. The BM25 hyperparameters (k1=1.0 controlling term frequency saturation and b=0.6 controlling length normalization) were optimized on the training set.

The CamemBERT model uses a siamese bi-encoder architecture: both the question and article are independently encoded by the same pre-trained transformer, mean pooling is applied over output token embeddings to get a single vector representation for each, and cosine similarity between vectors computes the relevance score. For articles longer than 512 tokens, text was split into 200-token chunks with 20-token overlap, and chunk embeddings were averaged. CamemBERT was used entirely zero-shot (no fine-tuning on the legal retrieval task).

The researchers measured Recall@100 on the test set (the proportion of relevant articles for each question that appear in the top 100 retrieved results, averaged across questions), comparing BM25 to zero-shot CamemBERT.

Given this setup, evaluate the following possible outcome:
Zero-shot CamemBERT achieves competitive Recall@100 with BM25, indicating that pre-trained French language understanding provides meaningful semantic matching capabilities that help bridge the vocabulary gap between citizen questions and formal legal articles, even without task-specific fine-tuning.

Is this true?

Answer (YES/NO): NO